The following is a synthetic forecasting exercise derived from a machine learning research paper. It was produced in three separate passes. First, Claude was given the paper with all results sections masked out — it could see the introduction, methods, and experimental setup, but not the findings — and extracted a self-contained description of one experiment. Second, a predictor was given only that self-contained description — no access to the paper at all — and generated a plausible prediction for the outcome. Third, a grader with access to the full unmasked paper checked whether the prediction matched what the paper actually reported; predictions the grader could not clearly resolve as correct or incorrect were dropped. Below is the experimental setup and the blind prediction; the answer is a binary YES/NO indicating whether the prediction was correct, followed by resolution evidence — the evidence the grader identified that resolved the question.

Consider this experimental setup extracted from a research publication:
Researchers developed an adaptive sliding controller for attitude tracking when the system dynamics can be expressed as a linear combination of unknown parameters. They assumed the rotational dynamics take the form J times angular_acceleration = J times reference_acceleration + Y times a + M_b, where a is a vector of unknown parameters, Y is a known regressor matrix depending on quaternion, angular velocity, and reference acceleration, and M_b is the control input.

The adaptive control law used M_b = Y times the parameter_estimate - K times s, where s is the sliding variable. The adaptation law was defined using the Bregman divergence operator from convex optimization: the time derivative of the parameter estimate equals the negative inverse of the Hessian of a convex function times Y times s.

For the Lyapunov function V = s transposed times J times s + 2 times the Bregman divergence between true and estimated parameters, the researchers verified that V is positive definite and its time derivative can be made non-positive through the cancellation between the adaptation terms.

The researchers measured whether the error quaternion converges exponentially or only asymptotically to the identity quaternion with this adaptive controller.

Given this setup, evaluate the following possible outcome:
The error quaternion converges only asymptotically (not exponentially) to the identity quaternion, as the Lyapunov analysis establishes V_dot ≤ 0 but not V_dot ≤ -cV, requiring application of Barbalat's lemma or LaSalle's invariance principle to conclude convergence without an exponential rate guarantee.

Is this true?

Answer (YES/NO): YES